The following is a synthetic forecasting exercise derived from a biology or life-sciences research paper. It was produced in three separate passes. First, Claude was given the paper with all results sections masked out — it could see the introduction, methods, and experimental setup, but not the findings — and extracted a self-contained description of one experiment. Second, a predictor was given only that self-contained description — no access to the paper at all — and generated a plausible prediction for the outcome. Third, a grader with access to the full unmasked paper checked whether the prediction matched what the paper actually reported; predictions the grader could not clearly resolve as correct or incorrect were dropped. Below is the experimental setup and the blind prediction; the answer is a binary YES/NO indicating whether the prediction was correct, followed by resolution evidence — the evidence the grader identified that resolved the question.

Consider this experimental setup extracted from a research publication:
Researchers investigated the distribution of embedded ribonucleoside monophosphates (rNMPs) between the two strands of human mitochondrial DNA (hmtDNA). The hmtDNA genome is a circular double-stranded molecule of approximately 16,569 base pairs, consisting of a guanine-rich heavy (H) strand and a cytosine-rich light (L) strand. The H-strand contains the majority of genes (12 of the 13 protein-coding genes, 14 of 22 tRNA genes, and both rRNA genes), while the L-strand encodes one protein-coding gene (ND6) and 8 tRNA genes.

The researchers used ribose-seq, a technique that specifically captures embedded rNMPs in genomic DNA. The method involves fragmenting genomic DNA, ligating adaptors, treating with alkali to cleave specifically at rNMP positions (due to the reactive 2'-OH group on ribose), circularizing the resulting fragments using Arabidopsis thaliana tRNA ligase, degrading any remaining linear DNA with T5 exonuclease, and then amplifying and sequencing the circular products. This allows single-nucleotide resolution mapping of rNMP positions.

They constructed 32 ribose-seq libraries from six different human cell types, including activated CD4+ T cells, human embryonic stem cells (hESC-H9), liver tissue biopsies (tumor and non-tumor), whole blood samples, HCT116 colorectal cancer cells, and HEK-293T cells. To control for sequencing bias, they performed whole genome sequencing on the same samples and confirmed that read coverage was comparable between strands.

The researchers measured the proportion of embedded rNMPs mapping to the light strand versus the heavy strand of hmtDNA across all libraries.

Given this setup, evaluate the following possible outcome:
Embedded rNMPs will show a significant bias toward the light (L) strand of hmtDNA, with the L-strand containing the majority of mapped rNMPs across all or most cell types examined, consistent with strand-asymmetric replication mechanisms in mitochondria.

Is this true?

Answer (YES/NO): YES